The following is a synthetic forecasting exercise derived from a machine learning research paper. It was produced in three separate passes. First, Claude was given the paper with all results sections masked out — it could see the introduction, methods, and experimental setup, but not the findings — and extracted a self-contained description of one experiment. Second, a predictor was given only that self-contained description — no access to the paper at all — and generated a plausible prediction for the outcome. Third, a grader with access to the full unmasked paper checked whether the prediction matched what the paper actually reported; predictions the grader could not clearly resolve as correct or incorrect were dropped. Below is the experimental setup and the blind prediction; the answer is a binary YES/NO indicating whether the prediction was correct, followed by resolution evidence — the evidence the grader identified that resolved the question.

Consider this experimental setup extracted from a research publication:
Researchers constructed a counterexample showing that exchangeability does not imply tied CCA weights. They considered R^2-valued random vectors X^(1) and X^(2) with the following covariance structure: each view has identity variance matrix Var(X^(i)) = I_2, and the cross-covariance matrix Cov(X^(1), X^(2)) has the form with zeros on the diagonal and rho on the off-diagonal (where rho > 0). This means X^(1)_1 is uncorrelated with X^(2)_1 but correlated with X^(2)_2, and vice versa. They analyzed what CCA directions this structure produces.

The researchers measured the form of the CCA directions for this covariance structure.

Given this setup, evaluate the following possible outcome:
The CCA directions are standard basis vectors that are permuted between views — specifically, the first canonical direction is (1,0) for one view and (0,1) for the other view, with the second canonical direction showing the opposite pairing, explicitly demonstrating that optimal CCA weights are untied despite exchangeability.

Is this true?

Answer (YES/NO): YES